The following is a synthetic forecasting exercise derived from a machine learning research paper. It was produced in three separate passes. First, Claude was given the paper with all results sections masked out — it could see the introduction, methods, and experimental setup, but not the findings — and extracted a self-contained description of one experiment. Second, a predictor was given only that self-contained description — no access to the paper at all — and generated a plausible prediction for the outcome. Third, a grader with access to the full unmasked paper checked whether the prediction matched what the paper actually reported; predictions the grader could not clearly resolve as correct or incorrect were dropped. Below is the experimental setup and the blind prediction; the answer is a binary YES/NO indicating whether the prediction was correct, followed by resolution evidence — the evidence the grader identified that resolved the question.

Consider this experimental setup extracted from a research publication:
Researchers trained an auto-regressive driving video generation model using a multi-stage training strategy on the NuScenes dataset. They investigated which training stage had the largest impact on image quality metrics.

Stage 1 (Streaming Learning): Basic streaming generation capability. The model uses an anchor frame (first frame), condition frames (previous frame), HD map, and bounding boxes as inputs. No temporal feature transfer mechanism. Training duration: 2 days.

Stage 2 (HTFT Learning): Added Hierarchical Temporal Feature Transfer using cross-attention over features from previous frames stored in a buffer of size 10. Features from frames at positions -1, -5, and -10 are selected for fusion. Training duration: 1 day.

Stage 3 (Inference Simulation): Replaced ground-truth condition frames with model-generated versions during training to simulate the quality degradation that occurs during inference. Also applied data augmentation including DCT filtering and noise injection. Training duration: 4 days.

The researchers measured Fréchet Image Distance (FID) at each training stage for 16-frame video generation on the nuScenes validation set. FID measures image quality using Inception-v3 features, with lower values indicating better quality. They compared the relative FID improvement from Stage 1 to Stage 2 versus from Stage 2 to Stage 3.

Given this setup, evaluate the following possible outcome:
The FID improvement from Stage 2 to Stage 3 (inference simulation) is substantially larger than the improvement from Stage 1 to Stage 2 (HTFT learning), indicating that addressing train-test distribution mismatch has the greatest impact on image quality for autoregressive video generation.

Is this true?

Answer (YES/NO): NO